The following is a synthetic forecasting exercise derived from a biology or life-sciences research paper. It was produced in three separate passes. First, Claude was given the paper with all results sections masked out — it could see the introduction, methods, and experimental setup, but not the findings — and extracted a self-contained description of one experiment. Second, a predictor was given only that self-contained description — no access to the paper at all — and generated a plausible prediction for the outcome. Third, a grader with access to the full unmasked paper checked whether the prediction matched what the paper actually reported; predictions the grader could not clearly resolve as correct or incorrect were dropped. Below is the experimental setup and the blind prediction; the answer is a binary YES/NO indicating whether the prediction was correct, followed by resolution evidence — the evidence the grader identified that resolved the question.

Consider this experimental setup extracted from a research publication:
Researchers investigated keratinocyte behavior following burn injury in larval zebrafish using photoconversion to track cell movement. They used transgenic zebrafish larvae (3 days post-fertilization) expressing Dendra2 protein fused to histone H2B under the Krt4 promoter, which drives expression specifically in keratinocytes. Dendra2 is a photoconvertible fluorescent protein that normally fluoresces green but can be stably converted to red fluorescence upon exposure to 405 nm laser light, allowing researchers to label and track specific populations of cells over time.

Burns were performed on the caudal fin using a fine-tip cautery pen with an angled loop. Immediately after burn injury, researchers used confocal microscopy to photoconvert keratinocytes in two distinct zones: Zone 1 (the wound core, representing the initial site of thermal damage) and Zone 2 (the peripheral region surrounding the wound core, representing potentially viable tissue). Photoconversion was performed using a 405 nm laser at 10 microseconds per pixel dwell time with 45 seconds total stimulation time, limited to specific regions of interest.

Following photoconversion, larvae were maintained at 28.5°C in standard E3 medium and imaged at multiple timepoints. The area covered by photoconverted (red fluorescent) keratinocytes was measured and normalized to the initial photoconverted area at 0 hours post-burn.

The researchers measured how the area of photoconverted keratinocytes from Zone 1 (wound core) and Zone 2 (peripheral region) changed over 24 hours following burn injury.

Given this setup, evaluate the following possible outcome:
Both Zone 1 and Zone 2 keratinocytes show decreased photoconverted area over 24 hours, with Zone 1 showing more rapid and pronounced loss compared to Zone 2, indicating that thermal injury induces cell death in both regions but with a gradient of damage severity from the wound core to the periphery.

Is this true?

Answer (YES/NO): YES